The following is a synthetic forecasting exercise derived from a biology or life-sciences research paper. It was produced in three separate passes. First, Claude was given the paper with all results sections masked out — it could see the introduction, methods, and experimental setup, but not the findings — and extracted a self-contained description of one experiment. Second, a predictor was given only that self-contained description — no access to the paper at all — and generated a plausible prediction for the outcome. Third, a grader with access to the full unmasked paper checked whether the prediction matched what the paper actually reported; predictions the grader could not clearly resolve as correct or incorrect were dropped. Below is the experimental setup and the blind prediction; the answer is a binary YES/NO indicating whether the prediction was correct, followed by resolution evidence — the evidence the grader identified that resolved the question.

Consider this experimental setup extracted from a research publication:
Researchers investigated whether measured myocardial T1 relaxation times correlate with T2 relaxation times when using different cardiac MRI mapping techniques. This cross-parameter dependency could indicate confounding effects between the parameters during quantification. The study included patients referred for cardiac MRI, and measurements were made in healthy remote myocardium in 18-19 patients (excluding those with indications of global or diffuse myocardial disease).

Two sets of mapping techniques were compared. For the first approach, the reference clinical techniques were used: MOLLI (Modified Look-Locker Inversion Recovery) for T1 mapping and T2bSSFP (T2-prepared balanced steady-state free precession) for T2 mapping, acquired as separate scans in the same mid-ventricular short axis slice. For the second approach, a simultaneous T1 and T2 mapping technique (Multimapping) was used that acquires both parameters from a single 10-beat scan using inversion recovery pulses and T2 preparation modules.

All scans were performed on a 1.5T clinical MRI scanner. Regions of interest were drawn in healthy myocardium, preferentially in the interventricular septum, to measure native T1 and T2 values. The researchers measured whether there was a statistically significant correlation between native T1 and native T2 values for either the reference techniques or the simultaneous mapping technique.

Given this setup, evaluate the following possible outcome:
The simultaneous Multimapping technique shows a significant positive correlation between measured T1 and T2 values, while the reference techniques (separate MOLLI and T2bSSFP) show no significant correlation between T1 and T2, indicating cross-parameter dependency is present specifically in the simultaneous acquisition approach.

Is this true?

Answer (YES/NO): NO